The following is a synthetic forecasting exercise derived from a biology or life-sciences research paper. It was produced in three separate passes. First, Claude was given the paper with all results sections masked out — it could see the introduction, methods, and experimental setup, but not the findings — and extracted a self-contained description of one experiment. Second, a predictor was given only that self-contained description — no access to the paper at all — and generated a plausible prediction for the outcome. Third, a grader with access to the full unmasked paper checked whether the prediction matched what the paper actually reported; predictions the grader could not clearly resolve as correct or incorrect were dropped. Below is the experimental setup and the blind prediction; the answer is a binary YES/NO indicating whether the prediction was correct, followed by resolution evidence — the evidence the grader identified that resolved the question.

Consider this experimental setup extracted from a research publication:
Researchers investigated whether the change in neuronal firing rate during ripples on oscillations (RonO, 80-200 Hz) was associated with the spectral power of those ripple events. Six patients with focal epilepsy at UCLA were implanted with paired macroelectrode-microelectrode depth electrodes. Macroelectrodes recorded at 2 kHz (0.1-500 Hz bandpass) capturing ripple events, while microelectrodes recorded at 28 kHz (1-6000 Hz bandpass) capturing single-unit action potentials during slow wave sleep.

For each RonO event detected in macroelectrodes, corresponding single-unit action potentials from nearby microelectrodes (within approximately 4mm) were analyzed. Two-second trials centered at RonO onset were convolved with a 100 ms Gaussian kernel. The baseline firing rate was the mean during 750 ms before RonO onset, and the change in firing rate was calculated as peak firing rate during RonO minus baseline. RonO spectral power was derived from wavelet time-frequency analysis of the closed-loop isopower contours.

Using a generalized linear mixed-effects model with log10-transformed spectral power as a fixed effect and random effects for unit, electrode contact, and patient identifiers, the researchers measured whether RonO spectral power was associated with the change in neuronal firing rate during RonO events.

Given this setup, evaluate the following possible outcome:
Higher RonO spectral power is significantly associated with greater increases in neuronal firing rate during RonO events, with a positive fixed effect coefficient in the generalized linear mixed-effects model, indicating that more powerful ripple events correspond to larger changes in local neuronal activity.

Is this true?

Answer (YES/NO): YES